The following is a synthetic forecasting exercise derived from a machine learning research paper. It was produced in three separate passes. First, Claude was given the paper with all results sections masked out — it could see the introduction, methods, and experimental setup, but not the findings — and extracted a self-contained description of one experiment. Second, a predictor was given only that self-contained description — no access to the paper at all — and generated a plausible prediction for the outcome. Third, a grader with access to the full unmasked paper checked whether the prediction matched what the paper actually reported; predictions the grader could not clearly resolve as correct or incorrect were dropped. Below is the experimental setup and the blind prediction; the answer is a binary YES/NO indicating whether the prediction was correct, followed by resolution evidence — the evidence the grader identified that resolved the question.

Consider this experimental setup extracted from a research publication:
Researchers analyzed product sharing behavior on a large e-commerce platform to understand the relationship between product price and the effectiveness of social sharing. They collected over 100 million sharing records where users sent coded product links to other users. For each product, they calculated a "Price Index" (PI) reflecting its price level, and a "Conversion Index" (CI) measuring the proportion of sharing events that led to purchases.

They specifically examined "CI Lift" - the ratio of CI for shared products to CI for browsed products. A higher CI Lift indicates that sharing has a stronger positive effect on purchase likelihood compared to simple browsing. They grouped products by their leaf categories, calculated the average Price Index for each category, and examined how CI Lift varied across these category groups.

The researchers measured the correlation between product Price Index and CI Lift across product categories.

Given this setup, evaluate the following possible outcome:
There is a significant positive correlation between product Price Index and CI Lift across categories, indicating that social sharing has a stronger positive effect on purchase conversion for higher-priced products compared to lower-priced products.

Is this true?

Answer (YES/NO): YES